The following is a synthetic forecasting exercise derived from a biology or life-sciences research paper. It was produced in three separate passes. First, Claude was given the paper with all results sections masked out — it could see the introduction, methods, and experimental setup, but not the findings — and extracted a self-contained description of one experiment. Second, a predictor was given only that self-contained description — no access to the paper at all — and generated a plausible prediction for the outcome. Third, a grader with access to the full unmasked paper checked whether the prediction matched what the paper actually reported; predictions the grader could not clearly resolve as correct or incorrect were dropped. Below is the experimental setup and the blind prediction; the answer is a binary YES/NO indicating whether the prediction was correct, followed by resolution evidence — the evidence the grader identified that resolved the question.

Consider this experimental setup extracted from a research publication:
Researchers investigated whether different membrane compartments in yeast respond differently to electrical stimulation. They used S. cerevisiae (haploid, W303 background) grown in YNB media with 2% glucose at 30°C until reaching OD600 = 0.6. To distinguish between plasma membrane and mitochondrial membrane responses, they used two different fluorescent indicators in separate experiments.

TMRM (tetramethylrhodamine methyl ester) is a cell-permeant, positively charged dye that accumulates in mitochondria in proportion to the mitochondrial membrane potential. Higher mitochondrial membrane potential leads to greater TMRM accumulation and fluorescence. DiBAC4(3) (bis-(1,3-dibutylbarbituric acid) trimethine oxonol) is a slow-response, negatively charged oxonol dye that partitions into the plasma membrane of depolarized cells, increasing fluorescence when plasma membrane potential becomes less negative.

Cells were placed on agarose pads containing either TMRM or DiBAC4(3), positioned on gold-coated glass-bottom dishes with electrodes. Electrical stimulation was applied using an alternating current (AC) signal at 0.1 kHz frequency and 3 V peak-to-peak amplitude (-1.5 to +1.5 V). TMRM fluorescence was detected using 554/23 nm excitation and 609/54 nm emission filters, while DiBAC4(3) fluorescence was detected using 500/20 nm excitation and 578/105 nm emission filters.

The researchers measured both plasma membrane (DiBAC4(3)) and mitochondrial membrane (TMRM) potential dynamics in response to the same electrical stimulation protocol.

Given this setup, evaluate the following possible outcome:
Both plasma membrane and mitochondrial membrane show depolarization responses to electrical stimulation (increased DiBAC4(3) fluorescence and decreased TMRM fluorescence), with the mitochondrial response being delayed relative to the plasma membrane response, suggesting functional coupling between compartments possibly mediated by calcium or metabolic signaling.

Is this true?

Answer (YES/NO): NO